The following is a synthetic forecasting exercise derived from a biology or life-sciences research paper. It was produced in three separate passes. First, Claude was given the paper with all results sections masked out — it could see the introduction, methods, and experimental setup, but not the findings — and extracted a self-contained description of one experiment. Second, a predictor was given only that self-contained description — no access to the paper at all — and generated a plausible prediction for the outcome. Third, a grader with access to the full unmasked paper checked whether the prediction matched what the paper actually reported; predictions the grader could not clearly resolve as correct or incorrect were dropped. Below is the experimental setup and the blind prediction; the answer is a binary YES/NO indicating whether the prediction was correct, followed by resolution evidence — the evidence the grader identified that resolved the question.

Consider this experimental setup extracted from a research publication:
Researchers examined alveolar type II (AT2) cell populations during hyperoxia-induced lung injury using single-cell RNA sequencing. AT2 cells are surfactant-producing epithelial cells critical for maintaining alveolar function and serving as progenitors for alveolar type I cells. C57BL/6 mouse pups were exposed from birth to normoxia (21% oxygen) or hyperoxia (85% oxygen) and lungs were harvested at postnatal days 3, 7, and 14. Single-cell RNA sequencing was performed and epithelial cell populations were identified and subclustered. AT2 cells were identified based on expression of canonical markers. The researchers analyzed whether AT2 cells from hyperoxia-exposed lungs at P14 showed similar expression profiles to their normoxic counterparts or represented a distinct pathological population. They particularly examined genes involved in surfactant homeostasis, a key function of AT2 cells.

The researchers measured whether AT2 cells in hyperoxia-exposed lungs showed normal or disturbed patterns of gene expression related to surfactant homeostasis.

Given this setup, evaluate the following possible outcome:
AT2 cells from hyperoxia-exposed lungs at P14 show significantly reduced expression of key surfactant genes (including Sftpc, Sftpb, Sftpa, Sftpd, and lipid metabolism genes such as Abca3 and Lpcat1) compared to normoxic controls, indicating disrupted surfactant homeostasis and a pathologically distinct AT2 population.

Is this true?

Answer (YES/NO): NO